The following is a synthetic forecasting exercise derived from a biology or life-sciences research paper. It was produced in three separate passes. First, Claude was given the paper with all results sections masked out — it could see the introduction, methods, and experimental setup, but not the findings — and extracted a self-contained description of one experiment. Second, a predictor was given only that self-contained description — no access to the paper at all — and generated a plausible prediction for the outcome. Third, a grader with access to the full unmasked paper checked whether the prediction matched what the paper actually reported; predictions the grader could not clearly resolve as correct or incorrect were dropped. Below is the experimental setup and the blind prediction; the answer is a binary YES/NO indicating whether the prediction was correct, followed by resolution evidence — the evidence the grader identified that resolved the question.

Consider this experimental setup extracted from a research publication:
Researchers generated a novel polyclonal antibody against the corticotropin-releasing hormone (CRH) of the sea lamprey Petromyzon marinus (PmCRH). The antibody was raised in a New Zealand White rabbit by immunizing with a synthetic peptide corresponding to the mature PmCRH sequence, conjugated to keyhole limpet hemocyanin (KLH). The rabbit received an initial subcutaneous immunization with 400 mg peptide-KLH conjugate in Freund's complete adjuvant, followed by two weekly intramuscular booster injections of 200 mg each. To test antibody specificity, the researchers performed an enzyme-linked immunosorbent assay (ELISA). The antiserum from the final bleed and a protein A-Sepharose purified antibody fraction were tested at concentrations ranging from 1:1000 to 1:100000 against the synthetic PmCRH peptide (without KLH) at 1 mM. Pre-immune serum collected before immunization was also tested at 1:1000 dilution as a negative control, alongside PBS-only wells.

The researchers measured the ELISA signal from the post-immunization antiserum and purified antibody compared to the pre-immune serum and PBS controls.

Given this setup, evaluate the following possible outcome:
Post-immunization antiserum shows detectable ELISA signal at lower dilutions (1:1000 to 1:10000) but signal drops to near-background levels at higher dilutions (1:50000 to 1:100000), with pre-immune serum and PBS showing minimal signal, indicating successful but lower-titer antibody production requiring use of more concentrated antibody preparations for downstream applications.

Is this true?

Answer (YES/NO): NO